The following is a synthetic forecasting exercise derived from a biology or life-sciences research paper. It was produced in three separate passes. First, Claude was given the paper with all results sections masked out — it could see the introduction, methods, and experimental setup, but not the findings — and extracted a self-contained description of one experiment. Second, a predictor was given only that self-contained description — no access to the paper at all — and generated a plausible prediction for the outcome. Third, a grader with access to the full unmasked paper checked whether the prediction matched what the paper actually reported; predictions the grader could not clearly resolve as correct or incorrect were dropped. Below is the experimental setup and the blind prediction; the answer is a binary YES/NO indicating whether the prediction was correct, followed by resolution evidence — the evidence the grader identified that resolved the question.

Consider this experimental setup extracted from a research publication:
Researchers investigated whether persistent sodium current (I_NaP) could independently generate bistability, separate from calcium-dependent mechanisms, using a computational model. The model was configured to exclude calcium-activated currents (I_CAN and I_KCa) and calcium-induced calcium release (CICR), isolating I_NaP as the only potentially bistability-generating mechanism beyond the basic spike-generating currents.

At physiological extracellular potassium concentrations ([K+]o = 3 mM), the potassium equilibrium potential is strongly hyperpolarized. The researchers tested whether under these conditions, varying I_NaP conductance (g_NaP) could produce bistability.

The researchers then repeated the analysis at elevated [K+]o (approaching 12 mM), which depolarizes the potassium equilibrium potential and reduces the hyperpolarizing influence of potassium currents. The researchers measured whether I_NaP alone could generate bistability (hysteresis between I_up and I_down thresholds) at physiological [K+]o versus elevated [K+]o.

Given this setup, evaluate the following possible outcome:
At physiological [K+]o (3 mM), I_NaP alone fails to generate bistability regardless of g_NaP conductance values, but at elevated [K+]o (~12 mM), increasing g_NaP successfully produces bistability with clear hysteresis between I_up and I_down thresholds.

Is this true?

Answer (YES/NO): YES